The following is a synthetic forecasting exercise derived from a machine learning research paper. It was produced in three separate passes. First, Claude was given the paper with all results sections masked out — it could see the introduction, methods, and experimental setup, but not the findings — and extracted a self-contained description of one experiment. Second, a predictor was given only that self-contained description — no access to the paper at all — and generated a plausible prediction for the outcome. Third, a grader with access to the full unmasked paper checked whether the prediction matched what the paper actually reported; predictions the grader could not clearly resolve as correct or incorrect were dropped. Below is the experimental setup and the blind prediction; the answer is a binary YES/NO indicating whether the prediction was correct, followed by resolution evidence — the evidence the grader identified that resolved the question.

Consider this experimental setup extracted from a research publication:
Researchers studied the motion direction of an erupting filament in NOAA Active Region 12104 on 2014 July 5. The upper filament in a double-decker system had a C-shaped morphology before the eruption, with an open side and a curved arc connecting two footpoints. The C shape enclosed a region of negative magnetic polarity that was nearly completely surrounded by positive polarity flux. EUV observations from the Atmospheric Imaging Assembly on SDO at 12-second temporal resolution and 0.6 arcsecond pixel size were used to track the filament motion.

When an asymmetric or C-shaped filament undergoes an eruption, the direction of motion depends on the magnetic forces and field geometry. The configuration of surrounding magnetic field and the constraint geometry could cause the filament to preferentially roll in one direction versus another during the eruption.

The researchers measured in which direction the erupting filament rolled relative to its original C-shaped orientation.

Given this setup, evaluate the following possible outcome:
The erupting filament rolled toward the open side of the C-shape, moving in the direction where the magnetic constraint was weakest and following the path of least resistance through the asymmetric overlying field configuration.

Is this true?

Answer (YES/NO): YES